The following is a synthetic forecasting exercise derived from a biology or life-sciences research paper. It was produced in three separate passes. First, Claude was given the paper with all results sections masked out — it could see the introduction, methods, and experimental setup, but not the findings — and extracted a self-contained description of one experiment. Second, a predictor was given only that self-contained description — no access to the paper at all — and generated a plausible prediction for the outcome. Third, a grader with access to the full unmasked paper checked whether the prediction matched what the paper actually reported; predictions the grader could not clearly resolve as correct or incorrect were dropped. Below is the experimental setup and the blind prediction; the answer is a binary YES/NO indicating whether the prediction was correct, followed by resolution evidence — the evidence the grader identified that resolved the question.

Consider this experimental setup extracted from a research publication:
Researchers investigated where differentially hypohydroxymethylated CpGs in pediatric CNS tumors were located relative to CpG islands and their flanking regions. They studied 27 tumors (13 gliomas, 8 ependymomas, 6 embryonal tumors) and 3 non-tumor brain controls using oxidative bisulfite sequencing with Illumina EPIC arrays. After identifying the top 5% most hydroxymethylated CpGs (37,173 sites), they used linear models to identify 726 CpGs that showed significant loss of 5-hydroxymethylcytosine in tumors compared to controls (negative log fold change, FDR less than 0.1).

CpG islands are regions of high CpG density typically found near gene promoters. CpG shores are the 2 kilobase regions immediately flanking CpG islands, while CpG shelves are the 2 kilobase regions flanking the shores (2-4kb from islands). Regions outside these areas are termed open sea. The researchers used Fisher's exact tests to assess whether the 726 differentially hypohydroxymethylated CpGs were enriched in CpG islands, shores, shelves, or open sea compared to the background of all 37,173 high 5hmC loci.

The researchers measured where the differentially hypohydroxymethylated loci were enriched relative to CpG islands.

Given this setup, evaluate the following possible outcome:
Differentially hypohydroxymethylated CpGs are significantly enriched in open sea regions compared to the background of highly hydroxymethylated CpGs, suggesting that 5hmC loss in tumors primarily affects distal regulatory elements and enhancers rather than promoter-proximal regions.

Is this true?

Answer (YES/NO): NO